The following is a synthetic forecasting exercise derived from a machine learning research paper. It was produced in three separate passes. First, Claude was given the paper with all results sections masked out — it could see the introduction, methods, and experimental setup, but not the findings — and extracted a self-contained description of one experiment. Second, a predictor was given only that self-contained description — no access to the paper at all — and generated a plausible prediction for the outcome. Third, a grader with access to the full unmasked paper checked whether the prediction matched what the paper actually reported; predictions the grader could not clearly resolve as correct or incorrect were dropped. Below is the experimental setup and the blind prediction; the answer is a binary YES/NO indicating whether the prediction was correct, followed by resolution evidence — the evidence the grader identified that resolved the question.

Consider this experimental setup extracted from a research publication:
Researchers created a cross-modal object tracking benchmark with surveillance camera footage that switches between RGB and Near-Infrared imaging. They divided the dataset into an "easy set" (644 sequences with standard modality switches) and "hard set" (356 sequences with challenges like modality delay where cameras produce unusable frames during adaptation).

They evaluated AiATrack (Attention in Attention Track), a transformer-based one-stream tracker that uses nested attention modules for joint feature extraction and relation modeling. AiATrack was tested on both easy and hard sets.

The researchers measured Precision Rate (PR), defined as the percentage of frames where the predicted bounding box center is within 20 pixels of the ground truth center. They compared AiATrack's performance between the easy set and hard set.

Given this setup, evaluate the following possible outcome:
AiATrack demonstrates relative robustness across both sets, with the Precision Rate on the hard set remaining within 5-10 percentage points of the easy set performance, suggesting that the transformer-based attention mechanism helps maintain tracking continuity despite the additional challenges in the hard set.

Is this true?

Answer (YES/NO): NO